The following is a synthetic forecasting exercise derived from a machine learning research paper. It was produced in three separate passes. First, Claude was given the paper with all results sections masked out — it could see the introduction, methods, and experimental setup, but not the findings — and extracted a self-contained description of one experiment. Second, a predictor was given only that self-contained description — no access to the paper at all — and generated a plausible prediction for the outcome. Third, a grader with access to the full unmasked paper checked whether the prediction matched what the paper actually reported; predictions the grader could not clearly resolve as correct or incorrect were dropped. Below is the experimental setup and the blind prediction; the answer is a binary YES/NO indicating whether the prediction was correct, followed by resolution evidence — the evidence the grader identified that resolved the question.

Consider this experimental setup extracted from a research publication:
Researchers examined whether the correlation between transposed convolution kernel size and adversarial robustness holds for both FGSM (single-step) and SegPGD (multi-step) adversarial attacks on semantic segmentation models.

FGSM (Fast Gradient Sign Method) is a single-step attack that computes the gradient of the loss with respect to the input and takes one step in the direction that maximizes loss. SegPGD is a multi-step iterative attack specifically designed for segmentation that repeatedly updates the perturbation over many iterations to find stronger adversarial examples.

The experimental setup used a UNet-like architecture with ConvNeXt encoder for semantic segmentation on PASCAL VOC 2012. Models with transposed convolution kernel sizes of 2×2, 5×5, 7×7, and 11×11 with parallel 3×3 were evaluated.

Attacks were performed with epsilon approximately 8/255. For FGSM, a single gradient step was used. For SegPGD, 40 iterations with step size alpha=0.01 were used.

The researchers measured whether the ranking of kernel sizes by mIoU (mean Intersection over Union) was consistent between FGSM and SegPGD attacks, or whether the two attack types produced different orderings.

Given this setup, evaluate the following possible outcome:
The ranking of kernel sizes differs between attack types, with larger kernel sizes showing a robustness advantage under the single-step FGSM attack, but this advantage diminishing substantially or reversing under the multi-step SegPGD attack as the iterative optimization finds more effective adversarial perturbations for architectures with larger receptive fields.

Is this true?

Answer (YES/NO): NO